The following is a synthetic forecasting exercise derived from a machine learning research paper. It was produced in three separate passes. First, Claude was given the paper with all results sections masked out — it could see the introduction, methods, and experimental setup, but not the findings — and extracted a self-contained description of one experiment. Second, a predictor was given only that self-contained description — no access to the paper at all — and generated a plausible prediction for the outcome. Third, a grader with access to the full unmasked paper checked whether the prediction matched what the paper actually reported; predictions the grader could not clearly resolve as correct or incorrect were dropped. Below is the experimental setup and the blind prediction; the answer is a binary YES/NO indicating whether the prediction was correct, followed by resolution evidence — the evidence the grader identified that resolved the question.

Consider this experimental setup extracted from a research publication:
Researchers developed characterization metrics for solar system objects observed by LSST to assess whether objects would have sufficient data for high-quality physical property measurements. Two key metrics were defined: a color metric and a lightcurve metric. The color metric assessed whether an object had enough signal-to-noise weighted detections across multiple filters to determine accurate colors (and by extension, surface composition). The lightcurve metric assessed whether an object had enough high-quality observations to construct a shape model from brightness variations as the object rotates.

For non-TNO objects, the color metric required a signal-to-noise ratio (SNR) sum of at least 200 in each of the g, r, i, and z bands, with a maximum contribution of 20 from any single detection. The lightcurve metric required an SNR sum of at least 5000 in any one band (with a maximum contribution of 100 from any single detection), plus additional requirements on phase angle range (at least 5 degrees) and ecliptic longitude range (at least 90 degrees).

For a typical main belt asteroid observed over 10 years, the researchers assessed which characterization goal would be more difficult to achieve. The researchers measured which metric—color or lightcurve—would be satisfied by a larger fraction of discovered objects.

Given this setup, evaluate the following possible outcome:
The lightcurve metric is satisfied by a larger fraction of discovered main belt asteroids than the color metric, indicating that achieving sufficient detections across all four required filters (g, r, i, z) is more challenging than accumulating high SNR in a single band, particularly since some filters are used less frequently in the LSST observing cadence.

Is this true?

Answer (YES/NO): NO